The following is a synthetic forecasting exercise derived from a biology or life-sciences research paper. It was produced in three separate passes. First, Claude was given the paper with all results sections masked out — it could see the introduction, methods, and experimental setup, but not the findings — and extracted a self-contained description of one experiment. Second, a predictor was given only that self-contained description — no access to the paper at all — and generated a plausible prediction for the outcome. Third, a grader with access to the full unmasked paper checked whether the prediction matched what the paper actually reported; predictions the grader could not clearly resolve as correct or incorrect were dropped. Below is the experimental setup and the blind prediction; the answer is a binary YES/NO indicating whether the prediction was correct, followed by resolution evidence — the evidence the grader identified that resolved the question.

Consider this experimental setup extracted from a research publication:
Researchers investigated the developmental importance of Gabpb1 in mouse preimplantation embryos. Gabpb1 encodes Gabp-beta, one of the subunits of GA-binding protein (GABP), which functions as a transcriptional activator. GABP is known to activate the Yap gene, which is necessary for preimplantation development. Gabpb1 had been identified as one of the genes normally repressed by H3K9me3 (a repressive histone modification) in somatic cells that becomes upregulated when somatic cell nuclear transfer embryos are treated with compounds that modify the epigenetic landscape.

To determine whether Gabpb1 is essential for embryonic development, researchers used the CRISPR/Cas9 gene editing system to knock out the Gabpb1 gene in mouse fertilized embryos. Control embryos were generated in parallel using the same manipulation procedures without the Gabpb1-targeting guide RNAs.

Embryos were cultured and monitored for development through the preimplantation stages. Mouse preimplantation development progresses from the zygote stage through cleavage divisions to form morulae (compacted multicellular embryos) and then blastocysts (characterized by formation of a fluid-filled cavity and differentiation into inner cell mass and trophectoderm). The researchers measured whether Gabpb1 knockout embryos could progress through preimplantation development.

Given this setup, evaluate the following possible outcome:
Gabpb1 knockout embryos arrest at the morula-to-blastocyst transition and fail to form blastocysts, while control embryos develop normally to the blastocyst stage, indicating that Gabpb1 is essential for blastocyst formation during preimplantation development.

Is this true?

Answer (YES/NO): YES